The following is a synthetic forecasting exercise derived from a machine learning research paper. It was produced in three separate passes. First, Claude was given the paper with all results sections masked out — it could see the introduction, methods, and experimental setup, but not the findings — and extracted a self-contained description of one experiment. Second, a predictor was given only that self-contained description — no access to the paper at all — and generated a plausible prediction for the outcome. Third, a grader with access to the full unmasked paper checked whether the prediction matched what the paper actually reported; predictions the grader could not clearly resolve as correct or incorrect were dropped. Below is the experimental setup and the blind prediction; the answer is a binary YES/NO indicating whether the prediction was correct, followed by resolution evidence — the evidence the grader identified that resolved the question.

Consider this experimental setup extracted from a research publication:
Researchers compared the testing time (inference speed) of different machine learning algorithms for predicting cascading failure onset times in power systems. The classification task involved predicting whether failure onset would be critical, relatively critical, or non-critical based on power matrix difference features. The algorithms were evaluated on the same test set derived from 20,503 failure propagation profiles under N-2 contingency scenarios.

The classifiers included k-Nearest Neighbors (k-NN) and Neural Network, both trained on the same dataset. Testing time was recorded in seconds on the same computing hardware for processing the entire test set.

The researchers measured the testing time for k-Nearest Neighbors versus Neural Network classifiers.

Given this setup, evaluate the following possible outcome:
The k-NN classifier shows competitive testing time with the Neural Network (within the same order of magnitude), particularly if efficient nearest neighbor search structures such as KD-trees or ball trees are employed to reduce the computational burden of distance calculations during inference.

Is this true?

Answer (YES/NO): NO